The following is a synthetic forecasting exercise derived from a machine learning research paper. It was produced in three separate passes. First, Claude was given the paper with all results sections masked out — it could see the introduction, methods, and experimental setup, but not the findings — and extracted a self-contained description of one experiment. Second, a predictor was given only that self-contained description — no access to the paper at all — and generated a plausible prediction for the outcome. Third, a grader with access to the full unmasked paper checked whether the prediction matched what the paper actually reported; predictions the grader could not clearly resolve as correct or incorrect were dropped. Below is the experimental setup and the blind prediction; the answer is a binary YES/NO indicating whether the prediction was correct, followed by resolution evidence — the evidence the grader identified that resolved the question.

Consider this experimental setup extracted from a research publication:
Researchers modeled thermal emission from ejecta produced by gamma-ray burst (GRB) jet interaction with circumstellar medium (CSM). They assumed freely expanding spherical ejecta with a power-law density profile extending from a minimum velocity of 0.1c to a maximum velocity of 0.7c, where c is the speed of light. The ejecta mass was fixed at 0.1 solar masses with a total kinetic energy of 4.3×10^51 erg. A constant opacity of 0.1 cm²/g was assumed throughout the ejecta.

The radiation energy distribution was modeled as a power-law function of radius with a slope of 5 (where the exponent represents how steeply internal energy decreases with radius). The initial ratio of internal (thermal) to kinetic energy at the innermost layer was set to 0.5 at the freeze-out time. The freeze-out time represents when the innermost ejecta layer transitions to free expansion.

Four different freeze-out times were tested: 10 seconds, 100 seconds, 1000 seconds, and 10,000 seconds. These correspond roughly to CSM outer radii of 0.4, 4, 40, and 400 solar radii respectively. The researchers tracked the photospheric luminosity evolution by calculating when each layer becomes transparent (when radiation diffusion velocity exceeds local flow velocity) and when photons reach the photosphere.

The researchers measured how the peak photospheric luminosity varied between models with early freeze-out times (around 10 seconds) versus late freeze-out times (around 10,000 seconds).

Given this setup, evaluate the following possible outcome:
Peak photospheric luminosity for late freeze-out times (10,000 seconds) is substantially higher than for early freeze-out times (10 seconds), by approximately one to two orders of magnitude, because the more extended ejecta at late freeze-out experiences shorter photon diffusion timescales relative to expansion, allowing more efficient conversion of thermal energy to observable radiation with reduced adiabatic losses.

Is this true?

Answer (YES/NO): YES